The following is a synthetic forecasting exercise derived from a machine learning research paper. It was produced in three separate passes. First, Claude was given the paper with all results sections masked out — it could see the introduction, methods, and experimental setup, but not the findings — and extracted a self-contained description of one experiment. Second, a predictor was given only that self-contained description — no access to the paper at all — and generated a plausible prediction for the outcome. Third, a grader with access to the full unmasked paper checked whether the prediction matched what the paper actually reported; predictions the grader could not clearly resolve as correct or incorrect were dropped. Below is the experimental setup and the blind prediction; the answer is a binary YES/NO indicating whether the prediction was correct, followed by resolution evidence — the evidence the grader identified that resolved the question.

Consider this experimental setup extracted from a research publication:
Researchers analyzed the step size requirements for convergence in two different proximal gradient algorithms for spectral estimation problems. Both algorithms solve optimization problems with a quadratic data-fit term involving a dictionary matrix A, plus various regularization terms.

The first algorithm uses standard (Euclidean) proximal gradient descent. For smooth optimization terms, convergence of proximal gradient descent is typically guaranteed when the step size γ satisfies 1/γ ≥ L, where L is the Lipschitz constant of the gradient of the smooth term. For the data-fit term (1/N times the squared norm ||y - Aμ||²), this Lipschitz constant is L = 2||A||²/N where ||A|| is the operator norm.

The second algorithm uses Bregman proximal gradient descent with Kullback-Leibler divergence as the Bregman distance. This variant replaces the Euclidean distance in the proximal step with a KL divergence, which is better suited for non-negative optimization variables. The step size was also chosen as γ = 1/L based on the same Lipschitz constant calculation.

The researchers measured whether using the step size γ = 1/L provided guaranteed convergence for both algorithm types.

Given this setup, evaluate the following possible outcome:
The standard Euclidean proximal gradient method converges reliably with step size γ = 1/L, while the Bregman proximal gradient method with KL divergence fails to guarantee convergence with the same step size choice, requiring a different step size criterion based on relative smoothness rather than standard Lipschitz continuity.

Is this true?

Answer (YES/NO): NO